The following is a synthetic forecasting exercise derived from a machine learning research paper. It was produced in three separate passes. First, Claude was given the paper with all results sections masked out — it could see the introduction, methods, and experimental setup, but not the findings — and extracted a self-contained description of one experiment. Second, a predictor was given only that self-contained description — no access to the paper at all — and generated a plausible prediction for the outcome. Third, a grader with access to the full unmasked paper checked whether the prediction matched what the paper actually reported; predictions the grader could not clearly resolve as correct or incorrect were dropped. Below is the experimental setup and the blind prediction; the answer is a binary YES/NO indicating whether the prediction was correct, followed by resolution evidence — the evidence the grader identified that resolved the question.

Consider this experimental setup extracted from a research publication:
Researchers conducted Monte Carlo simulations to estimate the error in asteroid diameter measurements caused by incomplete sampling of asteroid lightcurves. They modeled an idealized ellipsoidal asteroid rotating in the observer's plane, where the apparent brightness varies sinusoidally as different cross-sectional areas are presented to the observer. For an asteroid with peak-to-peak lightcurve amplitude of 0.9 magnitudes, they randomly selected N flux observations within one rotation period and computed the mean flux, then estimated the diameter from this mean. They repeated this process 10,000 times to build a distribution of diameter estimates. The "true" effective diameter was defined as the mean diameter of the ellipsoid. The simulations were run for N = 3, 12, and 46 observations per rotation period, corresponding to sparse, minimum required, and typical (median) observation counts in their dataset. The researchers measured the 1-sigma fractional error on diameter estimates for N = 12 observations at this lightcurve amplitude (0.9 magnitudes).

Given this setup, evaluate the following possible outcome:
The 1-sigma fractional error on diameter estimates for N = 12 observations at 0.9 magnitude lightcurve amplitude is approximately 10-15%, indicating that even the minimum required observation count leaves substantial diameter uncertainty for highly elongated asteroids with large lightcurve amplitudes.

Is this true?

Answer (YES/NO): NO